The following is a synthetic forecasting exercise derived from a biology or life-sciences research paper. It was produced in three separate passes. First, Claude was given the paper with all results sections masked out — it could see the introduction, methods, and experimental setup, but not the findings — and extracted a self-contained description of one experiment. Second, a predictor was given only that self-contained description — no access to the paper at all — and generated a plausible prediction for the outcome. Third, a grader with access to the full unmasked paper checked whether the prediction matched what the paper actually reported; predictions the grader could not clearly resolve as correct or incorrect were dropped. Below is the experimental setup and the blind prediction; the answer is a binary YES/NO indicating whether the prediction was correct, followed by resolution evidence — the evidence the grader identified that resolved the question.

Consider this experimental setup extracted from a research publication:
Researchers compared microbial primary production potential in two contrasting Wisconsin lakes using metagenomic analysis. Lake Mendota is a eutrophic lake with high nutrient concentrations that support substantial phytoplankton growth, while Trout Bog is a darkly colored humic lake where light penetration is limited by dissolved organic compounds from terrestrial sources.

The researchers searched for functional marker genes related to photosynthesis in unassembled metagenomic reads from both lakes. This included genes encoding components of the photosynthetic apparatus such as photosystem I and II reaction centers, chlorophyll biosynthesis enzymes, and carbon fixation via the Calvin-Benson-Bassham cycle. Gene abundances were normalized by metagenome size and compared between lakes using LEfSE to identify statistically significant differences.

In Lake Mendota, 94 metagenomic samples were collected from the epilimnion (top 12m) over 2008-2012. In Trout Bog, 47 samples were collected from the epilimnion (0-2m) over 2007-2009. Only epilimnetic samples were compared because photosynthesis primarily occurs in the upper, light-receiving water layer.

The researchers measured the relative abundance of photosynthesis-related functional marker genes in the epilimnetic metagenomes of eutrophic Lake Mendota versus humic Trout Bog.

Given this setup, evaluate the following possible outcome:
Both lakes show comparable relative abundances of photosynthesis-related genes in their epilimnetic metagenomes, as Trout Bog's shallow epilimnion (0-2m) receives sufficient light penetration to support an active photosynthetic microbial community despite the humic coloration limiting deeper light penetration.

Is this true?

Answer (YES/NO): NO